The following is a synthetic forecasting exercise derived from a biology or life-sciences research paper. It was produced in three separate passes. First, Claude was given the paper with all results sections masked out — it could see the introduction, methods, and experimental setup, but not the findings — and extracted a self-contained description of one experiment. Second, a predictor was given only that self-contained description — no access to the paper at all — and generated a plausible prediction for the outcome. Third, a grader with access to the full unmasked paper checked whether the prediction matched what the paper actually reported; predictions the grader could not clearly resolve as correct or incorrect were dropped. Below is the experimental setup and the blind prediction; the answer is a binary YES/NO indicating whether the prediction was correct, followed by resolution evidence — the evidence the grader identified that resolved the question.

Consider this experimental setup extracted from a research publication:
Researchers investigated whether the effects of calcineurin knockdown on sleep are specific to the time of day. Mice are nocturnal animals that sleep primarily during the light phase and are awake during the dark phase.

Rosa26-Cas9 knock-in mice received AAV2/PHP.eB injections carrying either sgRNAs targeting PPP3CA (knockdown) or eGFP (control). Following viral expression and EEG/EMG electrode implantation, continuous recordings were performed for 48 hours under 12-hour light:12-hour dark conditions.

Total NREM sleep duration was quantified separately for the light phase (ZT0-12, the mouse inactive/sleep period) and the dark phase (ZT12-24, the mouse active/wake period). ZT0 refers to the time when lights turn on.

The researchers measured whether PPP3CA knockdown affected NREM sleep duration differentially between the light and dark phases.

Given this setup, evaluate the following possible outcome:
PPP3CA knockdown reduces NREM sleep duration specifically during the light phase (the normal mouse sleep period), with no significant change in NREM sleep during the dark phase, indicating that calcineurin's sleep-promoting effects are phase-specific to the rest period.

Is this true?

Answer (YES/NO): NO